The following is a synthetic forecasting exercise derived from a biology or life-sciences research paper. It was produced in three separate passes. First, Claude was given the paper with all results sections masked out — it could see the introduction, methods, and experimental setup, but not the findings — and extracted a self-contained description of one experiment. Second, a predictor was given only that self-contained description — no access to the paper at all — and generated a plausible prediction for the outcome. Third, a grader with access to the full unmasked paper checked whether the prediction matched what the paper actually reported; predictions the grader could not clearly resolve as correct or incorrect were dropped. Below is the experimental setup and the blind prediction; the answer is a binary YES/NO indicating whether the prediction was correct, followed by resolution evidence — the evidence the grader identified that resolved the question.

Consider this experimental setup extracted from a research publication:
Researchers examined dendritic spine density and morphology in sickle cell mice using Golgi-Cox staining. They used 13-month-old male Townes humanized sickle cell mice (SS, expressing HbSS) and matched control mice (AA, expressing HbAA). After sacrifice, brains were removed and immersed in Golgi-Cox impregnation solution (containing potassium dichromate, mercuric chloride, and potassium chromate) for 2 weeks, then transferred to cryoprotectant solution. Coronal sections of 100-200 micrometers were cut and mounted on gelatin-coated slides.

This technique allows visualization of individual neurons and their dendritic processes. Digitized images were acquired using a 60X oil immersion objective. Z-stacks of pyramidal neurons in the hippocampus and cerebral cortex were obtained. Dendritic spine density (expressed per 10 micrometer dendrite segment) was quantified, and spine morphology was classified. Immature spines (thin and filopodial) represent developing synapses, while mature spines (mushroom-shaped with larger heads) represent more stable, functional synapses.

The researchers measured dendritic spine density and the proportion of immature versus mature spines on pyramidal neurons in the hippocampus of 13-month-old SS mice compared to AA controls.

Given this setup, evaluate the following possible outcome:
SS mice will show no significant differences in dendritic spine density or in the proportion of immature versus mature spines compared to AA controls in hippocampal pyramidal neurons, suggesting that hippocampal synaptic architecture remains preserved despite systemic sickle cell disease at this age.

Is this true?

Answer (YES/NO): NO